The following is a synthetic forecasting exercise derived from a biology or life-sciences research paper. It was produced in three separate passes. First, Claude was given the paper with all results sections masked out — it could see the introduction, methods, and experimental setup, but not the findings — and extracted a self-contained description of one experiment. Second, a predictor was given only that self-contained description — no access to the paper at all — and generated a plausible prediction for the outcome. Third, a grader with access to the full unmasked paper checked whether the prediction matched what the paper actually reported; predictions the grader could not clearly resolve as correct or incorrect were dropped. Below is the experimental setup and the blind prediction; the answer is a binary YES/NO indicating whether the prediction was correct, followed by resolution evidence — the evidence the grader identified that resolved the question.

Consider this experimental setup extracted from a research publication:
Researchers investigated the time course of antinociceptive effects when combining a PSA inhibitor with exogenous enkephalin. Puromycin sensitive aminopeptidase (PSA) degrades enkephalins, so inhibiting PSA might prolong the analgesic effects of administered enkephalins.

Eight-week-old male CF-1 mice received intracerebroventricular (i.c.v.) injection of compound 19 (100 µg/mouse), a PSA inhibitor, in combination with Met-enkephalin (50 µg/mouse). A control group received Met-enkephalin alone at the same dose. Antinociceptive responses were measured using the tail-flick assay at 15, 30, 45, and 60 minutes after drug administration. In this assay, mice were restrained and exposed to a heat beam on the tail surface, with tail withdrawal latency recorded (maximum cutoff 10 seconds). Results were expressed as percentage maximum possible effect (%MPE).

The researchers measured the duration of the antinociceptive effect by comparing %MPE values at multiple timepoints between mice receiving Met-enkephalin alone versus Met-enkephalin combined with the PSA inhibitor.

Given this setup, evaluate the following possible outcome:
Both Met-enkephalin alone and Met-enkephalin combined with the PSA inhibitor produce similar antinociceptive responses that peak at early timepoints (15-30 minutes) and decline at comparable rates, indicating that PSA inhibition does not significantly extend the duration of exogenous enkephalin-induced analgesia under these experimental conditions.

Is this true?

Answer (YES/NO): NO